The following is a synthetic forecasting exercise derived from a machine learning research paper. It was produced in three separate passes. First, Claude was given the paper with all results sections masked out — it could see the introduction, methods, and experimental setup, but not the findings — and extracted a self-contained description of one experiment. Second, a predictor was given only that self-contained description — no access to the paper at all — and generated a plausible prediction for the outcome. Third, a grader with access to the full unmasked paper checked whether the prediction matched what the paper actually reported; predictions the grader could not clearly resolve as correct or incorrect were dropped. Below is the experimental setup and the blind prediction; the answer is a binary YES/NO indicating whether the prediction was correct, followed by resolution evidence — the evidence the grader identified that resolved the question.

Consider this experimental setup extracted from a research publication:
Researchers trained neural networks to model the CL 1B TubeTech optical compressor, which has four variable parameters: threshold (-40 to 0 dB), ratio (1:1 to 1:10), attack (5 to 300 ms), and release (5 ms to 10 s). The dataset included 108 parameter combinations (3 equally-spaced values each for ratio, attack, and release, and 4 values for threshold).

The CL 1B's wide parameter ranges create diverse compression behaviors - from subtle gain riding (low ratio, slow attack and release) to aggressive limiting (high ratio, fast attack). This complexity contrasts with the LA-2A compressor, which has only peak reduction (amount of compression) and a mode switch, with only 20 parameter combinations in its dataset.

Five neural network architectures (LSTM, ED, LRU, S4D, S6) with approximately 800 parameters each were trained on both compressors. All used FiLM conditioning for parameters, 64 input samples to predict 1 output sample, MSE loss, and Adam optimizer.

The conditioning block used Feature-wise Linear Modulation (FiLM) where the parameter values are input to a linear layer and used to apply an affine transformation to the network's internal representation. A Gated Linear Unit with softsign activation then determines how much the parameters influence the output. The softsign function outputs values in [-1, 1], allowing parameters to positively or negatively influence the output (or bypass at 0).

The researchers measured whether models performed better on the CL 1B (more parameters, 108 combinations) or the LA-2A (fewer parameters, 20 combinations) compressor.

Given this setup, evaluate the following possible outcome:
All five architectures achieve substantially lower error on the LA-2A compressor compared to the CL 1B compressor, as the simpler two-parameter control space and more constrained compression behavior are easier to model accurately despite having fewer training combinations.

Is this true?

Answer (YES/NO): NO